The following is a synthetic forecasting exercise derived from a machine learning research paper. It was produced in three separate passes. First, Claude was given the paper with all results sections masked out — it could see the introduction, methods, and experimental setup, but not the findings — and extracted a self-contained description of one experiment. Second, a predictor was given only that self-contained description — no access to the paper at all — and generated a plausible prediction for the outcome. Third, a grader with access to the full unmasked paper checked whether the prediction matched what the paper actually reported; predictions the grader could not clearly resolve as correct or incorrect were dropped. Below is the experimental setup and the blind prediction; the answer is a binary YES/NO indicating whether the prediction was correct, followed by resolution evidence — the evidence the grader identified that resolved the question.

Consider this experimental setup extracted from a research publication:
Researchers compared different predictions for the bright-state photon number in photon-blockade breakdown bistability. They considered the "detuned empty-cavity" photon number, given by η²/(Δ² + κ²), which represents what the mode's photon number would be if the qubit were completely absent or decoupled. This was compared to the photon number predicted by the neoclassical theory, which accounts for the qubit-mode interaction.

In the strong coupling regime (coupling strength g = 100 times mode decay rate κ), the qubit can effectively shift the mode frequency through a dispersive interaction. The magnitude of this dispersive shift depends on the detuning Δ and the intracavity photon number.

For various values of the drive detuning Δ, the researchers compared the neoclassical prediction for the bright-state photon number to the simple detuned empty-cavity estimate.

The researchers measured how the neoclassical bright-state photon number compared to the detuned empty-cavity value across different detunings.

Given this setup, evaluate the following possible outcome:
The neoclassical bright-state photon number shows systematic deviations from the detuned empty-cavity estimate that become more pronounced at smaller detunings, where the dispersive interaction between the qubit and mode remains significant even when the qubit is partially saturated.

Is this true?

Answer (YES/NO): NO